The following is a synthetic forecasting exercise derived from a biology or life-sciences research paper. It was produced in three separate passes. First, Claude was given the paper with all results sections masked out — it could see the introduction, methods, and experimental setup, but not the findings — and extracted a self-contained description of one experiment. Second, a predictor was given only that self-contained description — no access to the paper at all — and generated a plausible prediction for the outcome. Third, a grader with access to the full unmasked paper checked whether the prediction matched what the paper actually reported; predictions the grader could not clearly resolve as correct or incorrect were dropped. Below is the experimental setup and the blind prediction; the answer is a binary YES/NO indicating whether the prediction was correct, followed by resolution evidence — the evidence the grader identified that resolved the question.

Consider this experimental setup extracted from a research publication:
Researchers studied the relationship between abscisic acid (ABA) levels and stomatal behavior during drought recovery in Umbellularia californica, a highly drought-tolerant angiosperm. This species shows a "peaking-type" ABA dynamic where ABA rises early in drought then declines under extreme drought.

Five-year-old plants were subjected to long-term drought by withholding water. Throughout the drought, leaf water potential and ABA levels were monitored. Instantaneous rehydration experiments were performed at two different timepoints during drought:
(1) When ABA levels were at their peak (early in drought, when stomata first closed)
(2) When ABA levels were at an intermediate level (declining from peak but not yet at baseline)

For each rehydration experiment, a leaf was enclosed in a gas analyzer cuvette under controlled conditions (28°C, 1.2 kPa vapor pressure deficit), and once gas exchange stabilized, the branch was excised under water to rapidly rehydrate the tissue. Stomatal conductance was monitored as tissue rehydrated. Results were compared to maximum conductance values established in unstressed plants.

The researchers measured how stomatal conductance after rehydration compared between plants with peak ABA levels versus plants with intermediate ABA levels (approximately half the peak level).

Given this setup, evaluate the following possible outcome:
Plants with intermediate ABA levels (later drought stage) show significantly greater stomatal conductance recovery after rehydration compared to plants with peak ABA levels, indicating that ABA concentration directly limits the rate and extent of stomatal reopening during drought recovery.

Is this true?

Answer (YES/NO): YES